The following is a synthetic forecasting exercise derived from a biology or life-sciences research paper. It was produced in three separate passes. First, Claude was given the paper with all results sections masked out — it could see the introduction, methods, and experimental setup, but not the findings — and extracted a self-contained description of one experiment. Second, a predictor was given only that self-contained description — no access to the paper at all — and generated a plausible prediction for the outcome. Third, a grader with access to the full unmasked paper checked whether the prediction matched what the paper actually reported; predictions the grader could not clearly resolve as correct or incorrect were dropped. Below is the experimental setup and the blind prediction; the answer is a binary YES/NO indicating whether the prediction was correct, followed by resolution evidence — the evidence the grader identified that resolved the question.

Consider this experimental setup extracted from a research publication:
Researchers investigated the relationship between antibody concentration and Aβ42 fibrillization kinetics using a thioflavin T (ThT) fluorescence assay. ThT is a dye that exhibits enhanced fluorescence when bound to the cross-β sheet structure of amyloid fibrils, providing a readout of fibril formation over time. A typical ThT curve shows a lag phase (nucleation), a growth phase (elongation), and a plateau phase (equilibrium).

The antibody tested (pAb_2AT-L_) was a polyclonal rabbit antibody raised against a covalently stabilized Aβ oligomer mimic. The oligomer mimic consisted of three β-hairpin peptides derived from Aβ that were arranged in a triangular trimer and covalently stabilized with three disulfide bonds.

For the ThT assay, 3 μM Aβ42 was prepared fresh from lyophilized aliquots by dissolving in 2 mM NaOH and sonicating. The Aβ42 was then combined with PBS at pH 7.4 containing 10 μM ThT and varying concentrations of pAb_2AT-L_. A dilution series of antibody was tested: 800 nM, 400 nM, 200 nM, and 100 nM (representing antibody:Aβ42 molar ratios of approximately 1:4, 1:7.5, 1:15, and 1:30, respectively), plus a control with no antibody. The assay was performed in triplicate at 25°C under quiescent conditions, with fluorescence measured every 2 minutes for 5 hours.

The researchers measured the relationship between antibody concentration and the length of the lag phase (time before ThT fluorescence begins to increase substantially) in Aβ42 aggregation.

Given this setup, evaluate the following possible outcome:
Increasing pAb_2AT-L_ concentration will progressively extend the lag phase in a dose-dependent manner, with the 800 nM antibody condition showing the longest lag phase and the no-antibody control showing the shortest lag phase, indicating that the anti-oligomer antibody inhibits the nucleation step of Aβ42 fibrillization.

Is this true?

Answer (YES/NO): YES